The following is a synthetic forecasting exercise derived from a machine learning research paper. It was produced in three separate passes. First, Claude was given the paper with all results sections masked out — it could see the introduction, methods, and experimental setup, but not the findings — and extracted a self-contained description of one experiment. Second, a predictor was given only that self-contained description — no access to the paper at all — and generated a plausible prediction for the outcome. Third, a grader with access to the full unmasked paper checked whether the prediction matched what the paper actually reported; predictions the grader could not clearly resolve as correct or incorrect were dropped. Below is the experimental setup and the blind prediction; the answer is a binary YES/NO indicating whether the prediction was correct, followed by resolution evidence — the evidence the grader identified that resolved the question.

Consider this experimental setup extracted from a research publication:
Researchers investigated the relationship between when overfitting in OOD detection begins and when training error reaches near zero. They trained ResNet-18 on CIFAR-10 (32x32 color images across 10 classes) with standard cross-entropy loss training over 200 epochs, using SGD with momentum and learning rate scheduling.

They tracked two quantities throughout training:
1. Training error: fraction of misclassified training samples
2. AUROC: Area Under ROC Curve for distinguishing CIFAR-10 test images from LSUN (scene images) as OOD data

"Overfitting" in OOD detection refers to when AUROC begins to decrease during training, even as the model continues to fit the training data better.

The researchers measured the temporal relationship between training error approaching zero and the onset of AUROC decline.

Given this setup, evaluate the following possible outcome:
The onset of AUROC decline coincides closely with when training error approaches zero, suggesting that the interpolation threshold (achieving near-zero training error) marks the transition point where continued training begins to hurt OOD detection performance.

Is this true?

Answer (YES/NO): YES